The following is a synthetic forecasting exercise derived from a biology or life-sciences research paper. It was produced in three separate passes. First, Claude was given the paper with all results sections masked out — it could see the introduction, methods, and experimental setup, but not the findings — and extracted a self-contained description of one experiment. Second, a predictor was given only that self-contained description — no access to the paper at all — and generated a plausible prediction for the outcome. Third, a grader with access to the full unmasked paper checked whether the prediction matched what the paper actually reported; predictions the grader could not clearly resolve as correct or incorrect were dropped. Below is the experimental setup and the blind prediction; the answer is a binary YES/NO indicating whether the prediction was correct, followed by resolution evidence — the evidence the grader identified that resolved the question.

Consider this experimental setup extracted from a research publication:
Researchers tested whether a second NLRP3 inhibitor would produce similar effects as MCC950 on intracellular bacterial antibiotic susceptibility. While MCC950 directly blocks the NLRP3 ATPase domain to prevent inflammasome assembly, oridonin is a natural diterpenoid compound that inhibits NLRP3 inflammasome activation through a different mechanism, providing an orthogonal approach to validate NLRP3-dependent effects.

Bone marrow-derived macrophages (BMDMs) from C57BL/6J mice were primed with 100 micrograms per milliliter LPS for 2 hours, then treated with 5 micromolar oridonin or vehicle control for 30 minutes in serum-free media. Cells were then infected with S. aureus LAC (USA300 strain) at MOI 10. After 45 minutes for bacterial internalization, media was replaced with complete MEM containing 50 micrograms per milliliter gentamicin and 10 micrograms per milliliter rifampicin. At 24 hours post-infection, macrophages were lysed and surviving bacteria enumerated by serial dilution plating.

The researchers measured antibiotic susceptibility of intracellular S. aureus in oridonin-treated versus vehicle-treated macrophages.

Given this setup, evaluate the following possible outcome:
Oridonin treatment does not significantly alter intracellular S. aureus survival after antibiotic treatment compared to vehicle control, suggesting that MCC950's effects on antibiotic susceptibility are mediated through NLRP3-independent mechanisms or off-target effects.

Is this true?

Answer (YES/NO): NO